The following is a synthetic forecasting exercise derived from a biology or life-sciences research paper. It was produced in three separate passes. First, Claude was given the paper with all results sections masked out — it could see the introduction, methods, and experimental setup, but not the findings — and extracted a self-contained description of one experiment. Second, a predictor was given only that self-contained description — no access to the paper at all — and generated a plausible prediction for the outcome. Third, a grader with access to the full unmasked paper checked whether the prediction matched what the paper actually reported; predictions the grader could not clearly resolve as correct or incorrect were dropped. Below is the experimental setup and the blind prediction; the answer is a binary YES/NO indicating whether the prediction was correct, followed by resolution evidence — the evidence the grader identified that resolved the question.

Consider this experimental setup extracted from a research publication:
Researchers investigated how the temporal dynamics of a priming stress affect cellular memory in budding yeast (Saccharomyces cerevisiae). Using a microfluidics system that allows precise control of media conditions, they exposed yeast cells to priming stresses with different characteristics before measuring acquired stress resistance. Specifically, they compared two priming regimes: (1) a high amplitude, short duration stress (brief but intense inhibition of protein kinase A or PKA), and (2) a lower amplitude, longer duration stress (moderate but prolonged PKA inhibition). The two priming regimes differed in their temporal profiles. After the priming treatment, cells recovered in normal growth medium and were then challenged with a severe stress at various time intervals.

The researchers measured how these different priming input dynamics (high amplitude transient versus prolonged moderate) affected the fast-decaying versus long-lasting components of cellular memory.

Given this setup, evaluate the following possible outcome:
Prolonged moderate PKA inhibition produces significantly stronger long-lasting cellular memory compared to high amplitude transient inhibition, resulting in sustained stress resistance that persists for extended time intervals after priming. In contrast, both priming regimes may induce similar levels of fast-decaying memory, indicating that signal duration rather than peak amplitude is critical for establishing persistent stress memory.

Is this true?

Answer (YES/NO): NO